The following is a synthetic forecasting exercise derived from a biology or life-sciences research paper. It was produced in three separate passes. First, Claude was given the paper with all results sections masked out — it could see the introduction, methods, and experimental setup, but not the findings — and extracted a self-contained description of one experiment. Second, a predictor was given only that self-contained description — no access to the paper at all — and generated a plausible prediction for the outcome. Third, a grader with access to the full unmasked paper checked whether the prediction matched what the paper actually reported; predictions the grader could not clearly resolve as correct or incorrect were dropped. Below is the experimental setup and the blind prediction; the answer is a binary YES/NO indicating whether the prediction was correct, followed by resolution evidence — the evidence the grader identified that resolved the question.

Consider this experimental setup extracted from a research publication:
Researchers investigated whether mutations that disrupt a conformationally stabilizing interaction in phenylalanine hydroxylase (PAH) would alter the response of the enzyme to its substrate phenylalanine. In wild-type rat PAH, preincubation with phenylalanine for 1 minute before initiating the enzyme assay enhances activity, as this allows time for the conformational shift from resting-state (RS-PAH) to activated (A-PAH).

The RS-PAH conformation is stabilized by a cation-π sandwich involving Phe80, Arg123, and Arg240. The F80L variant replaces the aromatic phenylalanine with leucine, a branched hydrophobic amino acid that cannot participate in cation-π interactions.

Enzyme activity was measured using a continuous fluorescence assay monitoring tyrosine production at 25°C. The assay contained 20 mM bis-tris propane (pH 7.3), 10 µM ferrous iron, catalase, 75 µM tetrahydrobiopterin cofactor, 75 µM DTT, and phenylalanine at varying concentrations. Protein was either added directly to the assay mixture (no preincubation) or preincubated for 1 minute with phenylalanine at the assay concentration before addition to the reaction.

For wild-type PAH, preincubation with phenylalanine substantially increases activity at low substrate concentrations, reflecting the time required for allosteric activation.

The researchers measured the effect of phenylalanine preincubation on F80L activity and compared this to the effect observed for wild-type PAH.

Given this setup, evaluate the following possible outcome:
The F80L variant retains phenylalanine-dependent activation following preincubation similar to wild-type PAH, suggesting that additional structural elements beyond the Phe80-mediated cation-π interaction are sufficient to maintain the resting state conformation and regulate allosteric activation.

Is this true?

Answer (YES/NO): NO